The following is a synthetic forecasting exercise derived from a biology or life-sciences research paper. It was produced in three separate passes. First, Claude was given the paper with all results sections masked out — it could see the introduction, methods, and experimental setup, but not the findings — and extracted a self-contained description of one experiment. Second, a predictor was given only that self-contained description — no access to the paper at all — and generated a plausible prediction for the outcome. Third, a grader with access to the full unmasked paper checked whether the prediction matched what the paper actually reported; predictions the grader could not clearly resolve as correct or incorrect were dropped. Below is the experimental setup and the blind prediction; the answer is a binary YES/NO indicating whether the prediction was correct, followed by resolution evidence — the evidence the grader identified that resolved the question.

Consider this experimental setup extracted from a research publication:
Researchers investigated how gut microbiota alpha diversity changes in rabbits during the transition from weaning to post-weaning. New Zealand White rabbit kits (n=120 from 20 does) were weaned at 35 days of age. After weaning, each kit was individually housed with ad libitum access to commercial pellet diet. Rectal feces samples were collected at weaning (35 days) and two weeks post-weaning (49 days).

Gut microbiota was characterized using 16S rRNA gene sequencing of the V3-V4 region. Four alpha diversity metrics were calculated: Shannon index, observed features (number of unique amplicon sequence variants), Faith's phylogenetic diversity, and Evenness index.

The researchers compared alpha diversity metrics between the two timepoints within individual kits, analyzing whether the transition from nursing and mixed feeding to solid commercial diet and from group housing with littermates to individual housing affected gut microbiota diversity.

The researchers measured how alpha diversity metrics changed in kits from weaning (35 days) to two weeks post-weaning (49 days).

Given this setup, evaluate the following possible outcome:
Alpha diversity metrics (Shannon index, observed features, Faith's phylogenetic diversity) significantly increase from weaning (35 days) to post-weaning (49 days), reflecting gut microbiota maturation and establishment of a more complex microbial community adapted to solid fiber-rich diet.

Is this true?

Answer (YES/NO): YES